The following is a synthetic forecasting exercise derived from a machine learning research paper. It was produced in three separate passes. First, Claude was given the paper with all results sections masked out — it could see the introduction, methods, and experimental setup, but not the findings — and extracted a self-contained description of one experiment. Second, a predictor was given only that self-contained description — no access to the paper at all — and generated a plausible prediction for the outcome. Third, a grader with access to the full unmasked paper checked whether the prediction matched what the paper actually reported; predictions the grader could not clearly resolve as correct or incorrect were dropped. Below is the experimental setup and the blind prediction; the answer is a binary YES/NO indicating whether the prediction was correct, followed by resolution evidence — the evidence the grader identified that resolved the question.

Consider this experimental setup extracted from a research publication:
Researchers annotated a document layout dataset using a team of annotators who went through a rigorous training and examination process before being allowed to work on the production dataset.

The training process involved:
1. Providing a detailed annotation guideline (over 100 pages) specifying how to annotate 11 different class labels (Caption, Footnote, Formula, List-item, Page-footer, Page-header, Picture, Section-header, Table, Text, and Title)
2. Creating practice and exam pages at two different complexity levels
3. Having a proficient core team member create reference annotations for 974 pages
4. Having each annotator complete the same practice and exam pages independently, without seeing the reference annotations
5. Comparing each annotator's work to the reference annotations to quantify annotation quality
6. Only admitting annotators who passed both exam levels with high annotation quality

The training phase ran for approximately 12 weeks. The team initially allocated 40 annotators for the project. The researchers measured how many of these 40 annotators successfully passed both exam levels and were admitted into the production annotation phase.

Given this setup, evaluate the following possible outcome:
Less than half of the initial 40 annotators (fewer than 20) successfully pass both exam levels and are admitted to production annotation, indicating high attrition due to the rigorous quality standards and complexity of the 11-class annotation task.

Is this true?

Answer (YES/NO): NO